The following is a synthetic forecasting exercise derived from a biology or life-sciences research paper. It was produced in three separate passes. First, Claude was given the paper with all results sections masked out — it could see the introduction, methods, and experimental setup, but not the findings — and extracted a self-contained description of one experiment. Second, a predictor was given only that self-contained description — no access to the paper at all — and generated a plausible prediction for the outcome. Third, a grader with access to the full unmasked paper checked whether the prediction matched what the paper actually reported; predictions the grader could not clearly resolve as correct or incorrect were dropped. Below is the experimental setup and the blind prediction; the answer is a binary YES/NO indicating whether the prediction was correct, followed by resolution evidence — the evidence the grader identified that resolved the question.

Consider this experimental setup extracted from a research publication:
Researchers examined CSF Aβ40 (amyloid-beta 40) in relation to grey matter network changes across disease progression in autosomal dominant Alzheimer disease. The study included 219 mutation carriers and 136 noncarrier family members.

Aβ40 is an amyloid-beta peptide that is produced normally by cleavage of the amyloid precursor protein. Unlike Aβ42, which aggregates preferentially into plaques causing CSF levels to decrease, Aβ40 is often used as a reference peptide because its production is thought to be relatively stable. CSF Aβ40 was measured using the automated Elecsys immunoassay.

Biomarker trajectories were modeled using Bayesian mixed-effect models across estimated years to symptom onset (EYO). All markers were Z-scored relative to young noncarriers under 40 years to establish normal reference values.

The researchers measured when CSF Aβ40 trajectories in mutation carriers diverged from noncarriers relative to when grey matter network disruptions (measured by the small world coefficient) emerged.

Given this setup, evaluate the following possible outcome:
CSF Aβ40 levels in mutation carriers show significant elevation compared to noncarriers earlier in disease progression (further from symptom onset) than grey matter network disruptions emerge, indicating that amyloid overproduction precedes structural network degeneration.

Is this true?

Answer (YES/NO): NO